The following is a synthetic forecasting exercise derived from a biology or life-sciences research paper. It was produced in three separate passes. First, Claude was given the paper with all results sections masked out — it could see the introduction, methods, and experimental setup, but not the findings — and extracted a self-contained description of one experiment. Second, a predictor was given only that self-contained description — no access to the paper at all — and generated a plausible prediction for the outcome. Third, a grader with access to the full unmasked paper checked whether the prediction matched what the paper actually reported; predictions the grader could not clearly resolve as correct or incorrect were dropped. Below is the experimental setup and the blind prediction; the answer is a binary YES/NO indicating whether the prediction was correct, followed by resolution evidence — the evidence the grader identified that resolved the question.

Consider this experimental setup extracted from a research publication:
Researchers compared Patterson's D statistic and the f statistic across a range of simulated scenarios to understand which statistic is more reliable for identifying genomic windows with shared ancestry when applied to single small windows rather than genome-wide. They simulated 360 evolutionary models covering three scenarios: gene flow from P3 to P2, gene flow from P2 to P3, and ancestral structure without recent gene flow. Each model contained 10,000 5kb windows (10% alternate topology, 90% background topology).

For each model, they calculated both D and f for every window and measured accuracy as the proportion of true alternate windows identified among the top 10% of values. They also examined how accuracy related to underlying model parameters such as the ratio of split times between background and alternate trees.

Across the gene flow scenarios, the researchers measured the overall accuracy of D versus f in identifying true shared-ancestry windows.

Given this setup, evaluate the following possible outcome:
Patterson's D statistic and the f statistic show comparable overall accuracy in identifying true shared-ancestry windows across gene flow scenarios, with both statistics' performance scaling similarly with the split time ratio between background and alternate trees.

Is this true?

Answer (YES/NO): NO